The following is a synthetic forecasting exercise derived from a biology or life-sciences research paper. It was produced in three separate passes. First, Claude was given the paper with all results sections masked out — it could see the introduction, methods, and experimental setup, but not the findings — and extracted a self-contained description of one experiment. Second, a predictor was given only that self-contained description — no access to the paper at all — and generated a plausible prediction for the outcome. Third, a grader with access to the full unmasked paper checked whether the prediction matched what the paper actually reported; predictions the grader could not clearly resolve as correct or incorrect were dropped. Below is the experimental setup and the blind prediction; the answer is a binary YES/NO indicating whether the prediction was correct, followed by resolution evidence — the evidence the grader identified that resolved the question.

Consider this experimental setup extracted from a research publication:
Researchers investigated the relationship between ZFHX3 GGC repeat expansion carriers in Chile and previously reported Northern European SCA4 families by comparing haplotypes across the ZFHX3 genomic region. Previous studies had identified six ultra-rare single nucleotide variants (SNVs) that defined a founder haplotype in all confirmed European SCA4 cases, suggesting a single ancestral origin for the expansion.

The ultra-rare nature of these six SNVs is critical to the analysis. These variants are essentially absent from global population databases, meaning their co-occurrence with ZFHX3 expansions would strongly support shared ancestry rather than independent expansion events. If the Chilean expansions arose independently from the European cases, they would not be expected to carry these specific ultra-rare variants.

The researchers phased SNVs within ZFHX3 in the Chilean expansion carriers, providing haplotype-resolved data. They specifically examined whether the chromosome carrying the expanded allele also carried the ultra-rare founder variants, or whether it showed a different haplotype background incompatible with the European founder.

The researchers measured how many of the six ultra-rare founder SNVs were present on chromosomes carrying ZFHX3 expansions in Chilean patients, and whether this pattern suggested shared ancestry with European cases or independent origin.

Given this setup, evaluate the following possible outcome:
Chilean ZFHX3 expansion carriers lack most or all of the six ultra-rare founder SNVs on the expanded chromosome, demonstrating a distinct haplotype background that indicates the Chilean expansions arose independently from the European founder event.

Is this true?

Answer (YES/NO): NO